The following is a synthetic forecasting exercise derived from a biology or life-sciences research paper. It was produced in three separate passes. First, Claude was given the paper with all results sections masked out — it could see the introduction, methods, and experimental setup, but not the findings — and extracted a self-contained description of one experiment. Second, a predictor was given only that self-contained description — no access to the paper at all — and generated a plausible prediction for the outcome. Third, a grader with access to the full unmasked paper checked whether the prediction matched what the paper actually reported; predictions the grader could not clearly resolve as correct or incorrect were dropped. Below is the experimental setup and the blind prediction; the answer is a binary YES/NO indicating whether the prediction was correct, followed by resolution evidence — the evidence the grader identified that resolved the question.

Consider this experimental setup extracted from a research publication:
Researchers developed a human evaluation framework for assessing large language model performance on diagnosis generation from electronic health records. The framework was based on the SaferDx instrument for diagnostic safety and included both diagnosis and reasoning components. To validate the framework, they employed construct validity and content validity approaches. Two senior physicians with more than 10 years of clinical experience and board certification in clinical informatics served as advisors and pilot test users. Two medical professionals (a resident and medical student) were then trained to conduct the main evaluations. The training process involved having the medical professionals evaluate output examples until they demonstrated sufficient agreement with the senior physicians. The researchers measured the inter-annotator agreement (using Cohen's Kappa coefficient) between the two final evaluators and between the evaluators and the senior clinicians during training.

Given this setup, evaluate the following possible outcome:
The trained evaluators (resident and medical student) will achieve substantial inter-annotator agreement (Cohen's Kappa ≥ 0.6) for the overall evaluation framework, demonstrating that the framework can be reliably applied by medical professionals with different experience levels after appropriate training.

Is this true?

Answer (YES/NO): YES